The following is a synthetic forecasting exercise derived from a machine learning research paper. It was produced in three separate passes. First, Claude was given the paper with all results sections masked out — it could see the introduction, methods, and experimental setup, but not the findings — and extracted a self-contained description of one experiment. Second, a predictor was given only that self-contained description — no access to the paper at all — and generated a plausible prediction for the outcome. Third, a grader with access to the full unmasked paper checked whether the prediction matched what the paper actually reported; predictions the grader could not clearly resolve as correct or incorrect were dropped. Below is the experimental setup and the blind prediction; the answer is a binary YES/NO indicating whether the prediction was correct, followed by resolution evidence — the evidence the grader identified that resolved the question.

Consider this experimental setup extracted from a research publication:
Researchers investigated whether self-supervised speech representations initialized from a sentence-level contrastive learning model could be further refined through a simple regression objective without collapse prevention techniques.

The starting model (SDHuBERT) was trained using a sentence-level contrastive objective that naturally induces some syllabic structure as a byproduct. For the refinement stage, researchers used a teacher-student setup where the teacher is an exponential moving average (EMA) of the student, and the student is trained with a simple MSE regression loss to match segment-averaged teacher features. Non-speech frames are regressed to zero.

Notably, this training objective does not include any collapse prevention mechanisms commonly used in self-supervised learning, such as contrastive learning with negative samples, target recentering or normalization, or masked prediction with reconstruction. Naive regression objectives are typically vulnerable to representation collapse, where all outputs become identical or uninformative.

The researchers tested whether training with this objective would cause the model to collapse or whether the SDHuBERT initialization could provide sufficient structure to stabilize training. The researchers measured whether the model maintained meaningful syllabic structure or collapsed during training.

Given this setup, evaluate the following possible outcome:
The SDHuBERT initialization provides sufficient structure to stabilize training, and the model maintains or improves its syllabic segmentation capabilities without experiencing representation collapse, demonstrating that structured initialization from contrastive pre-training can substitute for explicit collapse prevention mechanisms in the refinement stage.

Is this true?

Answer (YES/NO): YES